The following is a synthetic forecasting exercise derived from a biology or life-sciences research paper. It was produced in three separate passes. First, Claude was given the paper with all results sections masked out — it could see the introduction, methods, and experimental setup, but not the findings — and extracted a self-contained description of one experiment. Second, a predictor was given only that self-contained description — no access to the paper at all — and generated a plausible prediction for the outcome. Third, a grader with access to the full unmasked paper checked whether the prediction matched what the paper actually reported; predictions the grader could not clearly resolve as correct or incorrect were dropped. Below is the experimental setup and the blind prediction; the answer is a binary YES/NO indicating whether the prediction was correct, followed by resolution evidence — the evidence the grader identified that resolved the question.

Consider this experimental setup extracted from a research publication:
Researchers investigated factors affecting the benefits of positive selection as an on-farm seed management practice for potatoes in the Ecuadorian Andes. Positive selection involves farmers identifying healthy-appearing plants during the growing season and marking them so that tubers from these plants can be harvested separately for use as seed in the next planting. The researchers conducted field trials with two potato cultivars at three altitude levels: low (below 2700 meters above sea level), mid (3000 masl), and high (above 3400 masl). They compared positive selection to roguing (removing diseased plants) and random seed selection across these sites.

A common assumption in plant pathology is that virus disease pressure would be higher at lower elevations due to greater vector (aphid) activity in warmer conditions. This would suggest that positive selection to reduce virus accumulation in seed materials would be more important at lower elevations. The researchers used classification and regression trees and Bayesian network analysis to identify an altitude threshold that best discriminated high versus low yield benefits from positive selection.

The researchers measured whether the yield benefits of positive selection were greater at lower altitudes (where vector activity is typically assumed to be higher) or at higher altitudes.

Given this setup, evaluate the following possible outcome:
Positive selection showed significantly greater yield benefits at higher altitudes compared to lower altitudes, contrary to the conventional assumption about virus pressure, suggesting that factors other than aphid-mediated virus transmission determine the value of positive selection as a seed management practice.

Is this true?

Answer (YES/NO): YES